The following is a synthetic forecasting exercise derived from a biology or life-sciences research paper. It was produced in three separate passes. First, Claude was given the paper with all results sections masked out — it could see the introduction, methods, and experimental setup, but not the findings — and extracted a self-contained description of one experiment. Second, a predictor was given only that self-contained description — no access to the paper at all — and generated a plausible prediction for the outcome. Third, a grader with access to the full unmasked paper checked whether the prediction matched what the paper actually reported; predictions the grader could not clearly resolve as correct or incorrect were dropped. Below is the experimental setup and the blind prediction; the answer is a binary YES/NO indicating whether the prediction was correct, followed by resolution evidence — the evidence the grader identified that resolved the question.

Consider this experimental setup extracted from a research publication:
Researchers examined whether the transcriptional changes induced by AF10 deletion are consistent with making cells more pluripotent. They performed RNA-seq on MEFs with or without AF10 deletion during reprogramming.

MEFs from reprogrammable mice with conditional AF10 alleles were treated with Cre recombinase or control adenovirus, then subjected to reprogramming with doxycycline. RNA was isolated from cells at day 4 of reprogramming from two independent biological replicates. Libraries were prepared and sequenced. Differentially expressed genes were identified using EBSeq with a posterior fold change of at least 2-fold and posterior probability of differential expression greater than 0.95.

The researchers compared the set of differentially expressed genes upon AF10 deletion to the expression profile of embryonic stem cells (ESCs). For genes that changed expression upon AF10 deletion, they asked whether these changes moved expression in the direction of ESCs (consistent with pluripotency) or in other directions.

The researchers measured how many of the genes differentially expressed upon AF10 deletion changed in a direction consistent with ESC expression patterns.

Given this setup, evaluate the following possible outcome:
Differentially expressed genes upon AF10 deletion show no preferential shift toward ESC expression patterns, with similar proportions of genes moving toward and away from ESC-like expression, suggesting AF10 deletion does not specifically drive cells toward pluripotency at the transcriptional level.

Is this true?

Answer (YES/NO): YES